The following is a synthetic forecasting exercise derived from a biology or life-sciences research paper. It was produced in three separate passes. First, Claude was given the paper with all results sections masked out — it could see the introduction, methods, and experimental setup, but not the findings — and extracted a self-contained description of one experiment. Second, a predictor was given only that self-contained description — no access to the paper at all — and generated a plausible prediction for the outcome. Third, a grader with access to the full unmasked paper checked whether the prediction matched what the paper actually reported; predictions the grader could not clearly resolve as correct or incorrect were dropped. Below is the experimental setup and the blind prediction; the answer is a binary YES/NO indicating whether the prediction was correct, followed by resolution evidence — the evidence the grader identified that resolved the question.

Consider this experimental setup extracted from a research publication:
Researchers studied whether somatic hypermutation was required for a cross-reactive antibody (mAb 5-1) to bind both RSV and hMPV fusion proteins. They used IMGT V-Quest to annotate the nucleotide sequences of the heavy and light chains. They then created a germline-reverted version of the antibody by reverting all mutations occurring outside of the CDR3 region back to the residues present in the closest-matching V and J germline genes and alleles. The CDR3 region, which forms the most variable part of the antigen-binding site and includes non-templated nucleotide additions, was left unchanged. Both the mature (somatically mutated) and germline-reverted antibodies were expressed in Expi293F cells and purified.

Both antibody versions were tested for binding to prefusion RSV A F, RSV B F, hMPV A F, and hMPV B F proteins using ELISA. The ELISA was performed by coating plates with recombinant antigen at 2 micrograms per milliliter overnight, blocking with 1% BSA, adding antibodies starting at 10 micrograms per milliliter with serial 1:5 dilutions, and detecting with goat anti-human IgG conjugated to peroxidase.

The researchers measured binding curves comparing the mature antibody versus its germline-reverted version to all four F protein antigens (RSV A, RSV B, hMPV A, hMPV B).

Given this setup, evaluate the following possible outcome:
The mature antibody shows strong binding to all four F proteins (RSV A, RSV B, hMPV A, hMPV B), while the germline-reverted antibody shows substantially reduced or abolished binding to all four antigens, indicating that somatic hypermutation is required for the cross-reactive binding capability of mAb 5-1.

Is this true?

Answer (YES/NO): NO